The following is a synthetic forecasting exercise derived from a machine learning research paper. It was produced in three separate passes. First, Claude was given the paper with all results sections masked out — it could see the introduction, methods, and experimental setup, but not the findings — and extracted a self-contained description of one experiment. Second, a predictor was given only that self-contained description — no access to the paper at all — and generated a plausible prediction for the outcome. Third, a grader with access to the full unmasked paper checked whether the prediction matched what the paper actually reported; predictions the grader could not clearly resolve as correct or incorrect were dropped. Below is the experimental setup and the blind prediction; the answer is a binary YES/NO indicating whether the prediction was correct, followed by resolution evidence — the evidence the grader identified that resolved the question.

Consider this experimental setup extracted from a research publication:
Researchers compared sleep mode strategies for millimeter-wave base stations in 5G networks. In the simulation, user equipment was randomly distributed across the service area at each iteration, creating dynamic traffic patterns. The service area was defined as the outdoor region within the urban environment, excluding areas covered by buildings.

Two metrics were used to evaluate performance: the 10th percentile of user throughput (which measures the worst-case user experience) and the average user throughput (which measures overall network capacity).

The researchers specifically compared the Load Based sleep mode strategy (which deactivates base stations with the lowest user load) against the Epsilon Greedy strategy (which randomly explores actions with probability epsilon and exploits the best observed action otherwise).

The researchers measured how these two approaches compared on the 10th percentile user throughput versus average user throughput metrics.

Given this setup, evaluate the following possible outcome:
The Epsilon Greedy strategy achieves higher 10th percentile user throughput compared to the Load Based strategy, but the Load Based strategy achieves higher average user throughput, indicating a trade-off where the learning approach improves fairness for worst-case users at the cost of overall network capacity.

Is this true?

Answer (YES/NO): NO